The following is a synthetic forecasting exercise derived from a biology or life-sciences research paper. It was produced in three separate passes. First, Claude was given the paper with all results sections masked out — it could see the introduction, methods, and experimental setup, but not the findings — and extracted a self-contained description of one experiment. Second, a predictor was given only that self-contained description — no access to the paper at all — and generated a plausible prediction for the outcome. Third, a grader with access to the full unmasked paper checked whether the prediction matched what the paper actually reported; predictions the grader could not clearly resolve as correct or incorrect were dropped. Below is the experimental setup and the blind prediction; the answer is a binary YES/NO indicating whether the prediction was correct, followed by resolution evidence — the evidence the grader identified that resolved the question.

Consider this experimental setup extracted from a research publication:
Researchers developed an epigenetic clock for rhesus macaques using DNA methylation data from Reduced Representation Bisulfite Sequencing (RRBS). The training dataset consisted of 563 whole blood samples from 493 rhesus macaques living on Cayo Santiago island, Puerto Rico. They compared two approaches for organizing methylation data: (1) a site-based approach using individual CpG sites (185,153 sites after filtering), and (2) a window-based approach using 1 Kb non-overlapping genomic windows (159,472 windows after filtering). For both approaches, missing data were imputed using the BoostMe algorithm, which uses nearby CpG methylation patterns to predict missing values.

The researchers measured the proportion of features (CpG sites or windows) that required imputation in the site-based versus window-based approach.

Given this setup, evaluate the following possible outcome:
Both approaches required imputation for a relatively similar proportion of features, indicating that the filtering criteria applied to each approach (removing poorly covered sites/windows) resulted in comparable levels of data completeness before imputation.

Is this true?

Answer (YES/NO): NO